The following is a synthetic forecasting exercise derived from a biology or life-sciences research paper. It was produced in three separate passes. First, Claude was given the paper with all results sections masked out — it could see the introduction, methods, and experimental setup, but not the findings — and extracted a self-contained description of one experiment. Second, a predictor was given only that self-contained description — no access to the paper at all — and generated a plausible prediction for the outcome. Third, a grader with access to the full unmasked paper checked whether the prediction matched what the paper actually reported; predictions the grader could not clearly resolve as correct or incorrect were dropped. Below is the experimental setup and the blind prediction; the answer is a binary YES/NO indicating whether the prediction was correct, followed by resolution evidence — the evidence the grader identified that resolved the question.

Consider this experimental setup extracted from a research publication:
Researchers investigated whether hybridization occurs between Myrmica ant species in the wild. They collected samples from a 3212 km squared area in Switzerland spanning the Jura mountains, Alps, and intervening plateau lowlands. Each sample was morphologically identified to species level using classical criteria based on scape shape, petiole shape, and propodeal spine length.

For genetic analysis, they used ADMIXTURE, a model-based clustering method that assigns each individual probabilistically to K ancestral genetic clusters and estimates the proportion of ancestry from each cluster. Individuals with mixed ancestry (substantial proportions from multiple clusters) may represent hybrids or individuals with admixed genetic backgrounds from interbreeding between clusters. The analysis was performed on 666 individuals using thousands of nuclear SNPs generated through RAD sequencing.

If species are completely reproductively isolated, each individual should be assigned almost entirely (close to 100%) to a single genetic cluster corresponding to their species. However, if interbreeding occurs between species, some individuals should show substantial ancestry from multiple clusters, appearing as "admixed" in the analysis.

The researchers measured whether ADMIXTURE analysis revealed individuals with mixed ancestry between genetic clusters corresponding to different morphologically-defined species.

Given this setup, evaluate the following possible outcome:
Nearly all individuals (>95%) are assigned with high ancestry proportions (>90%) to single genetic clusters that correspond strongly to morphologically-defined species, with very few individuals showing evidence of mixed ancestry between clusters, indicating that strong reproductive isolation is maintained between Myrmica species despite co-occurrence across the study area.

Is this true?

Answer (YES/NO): YES